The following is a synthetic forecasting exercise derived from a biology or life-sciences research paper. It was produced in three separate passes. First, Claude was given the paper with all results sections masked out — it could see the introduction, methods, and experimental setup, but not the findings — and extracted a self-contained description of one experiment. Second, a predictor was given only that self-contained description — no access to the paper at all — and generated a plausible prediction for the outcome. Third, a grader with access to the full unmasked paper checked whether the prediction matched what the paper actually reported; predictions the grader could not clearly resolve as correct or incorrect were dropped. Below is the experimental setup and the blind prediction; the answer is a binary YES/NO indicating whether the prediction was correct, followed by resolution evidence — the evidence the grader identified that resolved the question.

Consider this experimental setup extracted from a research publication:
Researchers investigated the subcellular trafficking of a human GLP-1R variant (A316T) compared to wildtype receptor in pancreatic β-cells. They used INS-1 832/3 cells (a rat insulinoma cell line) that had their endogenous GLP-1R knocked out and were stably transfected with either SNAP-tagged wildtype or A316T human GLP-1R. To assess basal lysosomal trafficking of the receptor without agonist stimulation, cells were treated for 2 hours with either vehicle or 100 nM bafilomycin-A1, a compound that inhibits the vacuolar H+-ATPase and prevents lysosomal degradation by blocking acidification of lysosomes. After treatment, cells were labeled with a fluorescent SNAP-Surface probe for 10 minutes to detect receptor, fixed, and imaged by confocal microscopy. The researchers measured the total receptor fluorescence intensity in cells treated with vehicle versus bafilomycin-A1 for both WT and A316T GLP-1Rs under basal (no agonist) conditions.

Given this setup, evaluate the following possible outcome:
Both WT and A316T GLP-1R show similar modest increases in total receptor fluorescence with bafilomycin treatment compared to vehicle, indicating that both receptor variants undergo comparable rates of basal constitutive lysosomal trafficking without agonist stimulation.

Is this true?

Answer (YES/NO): NO